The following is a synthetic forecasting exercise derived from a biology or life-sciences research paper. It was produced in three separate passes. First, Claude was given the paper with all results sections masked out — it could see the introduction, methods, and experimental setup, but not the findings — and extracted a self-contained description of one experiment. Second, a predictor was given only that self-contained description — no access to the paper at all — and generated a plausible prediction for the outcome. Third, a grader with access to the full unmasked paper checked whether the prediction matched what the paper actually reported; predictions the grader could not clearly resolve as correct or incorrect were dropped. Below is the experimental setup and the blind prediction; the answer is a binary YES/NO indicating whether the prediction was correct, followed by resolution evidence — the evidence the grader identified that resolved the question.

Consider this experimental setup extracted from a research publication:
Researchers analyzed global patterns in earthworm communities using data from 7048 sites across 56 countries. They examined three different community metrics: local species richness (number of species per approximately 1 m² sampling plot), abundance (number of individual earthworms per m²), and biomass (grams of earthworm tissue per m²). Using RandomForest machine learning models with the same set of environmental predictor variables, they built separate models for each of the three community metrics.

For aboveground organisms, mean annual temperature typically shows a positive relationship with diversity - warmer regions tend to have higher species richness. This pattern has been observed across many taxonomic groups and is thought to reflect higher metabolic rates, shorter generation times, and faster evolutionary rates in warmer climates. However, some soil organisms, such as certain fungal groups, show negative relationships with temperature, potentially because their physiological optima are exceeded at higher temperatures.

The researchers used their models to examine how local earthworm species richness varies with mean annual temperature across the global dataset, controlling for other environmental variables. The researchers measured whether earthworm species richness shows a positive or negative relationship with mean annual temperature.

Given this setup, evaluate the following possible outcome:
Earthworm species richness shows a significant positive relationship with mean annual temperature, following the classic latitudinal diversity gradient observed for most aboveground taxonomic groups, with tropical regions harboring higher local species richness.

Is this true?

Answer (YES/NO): NO